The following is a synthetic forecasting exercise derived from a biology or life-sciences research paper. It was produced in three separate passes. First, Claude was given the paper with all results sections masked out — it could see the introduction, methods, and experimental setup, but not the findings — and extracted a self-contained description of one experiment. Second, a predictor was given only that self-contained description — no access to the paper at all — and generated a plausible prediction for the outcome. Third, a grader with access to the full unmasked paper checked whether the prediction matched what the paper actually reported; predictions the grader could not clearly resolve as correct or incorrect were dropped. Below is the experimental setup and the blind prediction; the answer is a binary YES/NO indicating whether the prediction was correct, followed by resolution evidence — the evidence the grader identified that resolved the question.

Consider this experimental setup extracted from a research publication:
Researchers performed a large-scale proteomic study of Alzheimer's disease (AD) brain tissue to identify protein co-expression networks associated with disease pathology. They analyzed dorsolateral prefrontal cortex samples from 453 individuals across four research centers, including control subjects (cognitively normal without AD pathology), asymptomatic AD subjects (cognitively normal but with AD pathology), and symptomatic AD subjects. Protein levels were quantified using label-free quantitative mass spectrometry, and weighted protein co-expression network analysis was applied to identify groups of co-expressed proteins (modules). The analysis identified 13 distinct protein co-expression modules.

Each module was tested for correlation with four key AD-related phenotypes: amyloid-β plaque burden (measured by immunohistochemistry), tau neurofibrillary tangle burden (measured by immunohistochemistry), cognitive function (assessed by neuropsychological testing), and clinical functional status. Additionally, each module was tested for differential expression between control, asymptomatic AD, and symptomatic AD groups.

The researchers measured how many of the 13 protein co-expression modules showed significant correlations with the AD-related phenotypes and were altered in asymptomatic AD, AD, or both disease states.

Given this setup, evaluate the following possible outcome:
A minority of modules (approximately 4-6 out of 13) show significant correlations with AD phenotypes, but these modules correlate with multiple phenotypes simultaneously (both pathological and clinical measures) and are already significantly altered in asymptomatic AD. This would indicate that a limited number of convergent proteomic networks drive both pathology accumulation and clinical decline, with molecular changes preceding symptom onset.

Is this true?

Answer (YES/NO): YES